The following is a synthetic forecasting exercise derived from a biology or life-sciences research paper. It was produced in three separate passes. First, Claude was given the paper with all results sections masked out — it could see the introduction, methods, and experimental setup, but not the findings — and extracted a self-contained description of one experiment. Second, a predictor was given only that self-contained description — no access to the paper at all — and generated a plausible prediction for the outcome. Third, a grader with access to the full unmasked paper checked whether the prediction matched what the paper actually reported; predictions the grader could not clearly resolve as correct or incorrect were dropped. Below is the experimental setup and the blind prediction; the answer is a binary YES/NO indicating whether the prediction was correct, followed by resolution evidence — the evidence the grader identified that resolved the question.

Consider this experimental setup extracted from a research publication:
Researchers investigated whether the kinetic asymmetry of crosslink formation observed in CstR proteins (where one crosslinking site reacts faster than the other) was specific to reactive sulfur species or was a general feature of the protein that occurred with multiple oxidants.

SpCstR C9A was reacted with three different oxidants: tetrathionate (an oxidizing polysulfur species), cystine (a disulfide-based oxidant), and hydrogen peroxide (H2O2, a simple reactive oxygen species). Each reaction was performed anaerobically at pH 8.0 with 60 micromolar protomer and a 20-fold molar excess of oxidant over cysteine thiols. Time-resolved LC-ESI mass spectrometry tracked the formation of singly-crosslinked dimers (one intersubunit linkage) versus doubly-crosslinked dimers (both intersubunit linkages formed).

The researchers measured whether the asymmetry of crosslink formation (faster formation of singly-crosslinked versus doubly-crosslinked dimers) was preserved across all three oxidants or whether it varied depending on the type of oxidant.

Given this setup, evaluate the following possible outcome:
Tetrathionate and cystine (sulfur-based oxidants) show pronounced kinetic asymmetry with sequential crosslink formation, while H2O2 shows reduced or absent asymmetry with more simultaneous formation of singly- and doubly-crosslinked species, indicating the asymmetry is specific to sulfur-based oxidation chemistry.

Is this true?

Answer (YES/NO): NO